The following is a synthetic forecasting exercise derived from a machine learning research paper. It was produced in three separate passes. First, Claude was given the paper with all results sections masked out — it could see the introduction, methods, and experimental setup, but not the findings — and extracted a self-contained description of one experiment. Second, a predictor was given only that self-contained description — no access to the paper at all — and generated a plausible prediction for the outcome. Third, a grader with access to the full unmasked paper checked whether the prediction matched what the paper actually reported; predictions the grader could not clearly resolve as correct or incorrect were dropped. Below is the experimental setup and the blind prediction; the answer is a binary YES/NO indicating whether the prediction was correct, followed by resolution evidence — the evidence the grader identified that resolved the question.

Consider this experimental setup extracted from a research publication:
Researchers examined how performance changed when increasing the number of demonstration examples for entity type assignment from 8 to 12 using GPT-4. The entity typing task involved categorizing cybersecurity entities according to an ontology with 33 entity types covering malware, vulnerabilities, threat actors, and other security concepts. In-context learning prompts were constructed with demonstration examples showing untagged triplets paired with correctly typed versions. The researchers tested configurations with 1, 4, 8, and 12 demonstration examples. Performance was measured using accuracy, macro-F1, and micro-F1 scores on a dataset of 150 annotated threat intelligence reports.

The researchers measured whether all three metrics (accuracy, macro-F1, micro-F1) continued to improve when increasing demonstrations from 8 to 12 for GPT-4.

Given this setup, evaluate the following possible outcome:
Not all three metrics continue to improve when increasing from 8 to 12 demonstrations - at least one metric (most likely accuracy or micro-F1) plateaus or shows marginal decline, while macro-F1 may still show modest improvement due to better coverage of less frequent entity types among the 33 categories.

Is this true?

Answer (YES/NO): NO